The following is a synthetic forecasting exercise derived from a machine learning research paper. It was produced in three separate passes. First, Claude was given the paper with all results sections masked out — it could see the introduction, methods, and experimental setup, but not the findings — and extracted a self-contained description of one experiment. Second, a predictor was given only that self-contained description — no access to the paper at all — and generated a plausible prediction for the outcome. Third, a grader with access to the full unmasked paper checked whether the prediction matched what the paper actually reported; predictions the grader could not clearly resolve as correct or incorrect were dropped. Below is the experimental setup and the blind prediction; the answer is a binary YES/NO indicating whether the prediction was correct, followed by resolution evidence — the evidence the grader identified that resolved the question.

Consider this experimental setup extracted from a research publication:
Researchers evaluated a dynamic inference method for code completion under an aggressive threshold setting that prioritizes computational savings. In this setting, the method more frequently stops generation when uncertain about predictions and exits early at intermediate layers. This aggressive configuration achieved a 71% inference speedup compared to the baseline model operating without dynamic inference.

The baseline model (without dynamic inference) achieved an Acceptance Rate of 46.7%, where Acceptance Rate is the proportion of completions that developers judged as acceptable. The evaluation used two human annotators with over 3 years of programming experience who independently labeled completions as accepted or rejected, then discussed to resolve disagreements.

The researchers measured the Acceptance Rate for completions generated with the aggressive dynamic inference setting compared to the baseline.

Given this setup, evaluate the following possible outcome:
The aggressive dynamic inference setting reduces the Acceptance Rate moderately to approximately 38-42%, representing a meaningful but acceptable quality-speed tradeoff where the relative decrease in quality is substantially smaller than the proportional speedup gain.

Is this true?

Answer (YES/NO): NO